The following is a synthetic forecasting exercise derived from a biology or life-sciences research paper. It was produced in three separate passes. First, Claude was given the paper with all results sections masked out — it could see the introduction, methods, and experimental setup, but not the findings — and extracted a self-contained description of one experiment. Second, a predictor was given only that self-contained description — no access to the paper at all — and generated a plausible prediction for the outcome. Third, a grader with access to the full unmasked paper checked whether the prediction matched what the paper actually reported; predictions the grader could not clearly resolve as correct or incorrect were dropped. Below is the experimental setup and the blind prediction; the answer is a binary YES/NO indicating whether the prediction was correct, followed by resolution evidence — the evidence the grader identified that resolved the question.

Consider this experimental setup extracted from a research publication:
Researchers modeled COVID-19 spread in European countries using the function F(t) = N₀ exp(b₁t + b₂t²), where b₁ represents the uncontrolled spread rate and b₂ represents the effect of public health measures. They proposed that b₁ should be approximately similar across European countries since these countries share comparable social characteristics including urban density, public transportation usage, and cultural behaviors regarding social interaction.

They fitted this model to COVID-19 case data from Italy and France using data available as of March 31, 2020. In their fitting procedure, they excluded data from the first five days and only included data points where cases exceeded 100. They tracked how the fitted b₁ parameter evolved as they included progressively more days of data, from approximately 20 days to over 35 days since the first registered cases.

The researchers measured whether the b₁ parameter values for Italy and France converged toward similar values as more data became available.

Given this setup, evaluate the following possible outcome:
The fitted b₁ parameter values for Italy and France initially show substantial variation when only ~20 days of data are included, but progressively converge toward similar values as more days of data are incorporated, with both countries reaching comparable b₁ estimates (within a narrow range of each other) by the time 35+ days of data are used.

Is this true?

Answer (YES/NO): YES